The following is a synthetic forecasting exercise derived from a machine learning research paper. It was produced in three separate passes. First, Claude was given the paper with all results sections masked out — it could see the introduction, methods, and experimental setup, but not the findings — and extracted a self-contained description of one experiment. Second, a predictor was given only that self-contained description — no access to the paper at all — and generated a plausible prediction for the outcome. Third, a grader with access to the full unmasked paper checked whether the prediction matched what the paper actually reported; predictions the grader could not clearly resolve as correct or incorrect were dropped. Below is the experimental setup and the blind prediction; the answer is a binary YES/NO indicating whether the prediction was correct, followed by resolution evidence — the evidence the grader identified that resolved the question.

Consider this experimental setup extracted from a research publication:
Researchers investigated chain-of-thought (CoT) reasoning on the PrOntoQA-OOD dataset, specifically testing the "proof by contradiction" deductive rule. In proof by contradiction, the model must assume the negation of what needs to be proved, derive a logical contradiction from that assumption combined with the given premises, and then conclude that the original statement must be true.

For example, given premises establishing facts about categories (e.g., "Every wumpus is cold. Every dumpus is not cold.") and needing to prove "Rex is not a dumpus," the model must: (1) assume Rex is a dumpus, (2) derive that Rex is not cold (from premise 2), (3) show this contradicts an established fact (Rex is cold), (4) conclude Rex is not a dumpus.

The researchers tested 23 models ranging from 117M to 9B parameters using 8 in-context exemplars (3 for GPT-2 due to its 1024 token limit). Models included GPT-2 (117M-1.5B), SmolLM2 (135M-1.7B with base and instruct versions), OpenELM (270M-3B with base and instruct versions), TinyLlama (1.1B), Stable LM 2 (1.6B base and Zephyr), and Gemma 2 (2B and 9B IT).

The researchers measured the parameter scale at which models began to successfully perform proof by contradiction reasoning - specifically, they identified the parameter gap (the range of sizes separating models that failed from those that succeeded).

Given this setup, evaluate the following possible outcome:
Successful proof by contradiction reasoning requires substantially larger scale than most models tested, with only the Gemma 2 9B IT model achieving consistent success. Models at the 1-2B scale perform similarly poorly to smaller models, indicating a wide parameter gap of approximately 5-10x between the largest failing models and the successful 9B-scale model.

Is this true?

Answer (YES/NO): NO